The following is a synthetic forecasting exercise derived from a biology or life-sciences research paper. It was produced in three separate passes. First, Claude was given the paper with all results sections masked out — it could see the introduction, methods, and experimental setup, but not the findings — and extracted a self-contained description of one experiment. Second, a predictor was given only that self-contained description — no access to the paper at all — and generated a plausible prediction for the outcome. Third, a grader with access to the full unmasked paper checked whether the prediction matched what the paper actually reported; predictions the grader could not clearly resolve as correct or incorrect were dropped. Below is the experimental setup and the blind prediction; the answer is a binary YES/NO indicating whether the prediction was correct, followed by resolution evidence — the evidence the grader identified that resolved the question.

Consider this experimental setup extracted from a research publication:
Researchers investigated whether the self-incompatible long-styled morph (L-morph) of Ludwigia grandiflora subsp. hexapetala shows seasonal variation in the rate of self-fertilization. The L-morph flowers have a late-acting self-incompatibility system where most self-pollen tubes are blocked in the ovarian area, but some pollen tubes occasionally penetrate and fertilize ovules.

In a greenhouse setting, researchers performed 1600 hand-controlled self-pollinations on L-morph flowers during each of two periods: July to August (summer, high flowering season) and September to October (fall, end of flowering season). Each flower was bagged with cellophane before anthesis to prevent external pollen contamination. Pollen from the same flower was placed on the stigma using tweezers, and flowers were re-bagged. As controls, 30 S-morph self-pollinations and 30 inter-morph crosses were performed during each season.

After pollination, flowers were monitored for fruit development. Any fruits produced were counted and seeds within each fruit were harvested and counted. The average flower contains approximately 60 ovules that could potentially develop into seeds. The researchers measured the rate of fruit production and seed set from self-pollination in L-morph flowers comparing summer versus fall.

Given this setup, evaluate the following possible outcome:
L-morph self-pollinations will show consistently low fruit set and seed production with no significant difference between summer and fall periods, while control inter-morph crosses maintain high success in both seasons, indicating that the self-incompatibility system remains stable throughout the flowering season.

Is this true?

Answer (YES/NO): NO